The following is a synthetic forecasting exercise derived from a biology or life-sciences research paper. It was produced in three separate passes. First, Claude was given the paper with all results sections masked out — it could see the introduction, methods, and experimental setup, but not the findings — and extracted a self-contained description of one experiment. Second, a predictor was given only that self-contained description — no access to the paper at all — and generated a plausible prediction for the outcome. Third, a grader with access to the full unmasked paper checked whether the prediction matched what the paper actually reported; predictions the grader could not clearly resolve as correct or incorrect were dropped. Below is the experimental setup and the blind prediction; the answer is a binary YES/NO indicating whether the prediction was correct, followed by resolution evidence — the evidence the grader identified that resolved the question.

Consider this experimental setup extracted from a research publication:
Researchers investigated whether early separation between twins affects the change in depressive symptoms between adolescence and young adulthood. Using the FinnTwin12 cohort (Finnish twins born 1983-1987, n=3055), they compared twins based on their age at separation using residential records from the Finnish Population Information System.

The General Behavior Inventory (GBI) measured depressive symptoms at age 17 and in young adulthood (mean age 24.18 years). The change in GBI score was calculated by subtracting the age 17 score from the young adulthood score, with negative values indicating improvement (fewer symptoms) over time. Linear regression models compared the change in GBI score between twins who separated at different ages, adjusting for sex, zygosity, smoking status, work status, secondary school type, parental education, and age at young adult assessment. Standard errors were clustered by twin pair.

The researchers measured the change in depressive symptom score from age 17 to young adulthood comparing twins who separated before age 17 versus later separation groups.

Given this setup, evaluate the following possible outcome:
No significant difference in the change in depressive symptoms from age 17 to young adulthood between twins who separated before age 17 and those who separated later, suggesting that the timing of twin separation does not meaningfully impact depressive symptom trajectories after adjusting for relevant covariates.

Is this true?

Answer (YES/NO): NO